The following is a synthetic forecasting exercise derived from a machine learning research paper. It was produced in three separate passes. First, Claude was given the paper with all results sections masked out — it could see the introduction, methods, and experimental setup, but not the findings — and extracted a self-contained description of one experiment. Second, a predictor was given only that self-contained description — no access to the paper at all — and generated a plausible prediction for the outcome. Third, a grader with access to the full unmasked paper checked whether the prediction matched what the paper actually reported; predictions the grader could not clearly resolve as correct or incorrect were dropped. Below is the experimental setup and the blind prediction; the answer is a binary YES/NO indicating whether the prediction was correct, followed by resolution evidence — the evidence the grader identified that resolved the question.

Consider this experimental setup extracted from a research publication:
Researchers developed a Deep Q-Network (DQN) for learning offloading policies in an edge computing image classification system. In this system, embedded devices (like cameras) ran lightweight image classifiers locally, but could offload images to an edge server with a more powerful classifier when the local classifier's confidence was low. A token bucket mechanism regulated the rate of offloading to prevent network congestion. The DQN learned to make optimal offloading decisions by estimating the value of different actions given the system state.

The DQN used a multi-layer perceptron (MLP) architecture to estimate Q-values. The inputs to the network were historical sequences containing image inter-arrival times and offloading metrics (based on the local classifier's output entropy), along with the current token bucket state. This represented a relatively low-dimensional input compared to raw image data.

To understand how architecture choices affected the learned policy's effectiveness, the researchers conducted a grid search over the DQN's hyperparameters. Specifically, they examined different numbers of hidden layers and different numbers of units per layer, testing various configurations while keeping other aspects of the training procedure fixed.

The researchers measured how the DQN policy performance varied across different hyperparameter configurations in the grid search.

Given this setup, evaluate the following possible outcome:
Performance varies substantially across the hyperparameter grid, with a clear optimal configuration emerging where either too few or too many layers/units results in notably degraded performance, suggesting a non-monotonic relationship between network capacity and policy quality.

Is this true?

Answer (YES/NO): NO